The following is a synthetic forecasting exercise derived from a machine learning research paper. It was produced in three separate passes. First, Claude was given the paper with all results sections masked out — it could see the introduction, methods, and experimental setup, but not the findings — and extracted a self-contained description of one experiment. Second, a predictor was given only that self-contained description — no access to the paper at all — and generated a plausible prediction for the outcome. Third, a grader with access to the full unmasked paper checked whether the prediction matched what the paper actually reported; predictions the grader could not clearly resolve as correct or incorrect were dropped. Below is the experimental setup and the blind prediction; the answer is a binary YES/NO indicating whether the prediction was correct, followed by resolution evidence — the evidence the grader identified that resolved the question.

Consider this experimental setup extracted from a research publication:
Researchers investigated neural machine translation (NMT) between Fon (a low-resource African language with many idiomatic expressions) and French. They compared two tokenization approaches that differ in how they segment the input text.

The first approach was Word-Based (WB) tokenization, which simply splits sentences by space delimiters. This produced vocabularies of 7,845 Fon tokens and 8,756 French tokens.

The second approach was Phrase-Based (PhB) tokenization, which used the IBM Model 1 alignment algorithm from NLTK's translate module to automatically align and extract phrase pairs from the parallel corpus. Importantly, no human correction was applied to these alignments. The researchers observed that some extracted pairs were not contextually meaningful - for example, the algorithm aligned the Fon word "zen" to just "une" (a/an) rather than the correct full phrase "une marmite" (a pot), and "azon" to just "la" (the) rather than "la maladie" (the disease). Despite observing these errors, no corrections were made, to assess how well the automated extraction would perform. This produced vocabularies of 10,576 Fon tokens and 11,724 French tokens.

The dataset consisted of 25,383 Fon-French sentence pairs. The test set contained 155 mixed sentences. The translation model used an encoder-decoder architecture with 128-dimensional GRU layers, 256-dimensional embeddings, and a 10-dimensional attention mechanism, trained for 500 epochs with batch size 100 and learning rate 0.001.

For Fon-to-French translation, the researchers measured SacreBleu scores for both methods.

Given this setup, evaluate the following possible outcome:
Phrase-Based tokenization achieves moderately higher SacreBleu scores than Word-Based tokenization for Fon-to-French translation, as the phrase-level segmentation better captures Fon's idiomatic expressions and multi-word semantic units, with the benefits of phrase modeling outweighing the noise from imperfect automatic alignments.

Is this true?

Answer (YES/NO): NO